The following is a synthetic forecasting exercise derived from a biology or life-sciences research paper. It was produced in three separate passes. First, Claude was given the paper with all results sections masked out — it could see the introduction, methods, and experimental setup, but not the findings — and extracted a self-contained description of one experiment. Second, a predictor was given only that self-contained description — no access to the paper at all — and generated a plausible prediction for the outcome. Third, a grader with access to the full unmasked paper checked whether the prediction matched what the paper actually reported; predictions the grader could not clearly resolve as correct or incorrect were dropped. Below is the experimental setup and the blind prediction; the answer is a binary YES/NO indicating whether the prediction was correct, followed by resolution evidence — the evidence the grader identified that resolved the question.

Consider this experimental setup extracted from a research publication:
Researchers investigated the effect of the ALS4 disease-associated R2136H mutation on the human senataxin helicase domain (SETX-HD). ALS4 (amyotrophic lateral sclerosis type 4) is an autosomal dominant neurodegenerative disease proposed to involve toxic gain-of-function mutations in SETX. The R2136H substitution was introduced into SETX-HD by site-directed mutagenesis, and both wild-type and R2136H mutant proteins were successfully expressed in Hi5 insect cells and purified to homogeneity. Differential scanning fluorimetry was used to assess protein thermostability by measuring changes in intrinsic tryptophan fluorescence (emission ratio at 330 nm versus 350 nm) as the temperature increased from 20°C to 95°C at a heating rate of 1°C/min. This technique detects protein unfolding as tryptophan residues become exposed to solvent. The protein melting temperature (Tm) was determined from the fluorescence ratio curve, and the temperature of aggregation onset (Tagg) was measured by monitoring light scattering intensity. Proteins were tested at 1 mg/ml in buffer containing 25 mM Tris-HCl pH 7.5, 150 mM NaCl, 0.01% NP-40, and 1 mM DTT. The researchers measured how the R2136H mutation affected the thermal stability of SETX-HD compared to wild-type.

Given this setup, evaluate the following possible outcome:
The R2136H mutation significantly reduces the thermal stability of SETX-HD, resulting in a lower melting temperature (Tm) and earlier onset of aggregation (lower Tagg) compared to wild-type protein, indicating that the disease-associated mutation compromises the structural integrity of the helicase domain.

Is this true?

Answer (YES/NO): YES